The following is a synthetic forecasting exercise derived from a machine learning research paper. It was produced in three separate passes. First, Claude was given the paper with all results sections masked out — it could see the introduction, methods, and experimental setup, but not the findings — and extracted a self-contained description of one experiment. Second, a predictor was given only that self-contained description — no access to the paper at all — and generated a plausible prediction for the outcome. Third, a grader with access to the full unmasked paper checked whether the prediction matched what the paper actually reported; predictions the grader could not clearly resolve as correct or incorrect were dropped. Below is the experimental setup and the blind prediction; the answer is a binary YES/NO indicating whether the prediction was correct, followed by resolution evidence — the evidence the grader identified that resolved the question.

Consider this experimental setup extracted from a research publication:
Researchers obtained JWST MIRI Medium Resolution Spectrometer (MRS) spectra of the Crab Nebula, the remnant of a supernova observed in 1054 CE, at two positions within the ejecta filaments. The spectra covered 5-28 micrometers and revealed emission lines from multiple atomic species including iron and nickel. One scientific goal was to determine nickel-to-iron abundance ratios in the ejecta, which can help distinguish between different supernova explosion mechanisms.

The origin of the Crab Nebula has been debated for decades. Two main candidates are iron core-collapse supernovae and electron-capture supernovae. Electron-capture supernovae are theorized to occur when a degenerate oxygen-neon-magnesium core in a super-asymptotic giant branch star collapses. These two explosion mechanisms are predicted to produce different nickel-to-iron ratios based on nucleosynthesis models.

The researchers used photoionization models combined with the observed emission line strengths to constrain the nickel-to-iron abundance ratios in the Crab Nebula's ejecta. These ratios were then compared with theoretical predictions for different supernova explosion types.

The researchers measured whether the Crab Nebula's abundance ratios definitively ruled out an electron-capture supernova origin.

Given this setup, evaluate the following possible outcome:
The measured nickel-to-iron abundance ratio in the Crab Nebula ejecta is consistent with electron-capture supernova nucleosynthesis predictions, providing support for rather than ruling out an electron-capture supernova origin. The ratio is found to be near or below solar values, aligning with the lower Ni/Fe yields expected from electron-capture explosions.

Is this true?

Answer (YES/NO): NO